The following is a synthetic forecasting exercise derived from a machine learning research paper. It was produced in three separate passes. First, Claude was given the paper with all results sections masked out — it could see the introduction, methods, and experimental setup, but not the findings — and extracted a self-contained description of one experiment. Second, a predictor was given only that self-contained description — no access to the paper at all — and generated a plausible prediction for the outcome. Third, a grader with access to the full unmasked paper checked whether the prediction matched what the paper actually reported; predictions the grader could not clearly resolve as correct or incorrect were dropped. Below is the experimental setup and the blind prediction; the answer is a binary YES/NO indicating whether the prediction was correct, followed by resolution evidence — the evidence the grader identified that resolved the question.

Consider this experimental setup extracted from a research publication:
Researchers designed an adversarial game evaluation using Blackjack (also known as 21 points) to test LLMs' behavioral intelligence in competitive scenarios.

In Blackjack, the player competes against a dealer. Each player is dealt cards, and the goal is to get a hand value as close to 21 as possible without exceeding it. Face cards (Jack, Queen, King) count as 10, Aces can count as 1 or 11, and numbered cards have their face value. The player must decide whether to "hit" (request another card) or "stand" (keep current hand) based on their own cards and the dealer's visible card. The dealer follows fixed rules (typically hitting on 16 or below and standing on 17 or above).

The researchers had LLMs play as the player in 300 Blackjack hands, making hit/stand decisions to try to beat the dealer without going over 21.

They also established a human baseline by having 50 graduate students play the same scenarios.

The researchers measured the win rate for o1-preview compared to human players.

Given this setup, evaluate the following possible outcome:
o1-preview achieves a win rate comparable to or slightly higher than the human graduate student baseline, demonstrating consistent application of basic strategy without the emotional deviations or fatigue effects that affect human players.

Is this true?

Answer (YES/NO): YES